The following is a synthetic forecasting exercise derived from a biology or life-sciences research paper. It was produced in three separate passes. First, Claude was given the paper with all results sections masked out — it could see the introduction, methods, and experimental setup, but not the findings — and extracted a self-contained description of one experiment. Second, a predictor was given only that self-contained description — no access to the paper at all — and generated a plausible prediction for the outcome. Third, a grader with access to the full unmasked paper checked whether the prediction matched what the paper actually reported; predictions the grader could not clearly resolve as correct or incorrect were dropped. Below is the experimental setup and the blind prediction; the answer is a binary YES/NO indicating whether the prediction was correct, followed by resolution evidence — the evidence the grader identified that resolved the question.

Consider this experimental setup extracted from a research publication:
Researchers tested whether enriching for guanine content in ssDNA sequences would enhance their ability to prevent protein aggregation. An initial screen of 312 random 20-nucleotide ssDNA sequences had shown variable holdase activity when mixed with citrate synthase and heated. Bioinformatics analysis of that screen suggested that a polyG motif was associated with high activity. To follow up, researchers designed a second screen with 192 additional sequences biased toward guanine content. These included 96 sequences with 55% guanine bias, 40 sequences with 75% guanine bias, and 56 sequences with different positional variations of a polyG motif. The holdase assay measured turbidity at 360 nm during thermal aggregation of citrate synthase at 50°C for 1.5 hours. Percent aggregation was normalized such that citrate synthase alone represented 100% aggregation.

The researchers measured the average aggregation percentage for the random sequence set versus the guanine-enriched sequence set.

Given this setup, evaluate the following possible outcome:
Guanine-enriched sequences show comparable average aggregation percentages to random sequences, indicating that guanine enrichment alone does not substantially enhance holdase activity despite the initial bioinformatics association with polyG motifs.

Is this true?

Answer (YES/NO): NO